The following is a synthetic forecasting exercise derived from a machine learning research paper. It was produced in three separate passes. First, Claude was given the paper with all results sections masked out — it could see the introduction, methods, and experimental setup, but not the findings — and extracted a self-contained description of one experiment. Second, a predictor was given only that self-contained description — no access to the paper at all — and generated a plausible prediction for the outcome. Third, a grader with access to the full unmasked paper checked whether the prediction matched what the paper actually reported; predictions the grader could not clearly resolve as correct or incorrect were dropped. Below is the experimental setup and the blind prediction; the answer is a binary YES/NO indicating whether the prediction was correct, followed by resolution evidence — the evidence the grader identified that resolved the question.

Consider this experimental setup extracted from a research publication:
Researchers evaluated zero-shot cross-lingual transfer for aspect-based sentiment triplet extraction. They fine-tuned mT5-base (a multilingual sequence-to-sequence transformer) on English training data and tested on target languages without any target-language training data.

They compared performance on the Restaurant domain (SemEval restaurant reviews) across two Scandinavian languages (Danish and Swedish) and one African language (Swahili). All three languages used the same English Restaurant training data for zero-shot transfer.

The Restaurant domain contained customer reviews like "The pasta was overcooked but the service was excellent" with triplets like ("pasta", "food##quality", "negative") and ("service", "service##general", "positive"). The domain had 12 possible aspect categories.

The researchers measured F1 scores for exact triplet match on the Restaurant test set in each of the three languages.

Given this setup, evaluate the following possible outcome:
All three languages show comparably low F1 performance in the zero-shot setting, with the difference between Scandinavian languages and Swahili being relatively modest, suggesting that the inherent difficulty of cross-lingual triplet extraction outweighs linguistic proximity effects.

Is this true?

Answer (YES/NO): NO